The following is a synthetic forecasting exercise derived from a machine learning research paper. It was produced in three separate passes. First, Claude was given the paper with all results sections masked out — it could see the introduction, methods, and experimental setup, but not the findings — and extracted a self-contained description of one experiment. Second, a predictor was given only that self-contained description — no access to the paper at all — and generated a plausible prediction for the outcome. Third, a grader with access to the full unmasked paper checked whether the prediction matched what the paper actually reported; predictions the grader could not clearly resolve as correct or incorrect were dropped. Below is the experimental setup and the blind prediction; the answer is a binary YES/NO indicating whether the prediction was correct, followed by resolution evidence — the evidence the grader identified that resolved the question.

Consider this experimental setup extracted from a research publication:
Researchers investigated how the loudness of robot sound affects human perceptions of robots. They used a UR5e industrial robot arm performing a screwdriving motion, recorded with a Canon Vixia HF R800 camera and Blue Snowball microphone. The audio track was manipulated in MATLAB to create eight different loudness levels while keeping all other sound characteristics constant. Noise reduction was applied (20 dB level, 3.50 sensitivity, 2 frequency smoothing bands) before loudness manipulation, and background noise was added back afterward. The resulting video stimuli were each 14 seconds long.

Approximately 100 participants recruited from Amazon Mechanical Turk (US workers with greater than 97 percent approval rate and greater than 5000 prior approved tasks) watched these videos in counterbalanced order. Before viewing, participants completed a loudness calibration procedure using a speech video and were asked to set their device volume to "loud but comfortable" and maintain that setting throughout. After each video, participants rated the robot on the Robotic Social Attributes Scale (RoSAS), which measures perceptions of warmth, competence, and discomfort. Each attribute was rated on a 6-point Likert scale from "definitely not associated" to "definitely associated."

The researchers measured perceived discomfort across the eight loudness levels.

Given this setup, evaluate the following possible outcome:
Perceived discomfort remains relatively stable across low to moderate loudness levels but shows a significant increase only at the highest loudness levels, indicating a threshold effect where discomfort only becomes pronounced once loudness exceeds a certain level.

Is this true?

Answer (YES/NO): NO